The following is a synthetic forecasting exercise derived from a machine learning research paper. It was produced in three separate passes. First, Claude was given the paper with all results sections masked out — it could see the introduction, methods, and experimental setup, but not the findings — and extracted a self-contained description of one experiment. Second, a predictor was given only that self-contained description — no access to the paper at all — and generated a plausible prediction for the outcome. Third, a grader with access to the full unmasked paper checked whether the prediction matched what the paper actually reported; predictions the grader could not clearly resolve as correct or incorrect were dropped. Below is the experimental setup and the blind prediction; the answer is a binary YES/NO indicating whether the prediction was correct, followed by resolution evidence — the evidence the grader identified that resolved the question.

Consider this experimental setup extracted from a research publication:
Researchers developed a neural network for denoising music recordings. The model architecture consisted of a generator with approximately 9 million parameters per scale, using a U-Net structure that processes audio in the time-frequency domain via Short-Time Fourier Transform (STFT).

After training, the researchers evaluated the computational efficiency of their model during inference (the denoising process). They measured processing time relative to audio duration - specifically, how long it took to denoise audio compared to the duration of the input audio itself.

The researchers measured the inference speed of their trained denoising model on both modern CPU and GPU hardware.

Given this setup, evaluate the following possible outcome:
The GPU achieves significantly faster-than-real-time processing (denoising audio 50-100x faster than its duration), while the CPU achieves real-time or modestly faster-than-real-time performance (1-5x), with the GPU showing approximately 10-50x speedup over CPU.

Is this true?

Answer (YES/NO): NO